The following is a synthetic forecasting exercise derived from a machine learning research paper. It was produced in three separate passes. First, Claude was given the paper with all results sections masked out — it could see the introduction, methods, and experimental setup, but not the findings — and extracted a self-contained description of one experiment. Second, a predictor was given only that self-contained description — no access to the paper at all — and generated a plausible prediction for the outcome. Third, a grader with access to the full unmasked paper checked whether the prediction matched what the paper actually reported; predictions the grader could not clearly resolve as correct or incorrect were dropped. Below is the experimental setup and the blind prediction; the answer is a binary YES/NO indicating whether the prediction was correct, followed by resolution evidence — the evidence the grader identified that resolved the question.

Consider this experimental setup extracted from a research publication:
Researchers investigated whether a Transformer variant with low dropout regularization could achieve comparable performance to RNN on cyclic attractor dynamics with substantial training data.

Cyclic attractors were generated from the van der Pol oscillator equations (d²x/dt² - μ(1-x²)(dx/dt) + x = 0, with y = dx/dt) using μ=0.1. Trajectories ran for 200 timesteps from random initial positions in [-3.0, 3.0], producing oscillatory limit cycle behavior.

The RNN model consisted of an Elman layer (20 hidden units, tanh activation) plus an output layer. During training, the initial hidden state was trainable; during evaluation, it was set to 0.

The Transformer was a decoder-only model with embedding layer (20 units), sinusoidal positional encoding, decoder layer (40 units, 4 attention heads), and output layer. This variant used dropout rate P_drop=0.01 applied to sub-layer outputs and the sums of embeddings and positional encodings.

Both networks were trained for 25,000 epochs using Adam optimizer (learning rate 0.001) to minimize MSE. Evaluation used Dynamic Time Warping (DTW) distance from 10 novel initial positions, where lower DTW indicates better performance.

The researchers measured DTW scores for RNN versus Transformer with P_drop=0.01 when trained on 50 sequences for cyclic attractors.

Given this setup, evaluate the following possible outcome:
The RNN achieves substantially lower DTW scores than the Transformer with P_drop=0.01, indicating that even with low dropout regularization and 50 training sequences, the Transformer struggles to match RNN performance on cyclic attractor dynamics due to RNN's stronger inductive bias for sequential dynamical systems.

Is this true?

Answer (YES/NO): YES